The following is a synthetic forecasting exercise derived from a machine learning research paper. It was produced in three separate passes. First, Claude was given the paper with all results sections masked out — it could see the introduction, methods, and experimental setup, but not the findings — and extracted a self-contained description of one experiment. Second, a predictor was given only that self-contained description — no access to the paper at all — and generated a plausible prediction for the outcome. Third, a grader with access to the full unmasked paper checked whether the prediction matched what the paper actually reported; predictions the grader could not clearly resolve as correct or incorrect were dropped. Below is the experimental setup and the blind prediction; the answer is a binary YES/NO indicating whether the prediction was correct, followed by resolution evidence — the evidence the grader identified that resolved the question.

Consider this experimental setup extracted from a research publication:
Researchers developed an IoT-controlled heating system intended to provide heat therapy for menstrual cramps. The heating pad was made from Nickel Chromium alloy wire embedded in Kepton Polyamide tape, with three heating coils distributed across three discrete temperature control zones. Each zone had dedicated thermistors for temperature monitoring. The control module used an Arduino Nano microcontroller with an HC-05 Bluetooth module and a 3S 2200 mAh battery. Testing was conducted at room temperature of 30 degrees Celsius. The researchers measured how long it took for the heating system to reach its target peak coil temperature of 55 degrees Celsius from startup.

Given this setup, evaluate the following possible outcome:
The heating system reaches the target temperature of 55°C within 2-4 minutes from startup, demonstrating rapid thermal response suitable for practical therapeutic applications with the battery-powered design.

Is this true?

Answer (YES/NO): NO